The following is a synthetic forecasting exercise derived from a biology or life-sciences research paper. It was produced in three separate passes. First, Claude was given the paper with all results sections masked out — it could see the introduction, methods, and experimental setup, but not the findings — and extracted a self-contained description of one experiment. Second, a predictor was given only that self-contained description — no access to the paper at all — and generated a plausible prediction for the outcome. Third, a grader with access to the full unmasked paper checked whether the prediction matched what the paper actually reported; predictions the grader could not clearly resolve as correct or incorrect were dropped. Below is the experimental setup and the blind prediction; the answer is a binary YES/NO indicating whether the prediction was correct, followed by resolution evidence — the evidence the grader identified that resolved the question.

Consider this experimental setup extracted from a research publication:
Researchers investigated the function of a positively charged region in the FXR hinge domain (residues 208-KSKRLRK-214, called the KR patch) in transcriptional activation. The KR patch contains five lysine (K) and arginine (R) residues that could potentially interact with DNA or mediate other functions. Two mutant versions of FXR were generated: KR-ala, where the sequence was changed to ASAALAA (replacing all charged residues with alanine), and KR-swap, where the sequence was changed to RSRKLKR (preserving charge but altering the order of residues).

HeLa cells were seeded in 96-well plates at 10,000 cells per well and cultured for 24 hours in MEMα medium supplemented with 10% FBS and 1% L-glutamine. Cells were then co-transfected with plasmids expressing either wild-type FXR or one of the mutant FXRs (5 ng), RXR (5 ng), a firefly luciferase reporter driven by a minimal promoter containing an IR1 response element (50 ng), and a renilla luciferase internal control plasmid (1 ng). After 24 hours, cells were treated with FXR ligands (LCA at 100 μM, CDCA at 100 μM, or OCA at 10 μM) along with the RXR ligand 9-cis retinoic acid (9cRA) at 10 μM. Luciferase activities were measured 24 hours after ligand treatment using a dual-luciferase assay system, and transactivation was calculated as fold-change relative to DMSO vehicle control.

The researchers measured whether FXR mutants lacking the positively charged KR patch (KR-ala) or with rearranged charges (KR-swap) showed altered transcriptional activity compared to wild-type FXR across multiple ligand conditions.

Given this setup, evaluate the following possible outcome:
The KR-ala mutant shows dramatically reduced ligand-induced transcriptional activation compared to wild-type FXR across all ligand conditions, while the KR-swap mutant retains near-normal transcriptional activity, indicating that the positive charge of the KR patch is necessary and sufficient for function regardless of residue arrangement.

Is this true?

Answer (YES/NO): NO